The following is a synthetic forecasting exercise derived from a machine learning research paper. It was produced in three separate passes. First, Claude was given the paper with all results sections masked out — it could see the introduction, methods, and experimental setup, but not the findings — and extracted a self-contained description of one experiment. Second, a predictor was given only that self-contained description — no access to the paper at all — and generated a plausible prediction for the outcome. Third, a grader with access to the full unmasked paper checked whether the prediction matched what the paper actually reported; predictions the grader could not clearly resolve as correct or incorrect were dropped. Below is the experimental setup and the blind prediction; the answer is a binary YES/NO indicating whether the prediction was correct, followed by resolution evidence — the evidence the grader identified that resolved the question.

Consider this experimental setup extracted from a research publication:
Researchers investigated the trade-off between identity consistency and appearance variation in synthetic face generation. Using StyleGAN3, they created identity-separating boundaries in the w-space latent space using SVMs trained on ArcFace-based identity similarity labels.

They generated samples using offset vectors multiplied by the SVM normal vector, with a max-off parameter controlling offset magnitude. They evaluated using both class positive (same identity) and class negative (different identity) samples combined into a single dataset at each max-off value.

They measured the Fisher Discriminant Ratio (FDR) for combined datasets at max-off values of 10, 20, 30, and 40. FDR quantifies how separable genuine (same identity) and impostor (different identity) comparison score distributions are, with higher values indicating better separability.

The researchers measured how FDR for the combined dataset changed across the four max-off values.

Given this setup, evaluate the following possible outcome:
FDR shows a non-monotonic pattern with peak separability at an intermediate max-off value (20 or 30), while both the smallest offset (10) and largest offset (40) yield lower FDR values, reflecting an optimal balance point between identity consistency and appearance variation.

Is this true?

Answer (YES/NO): NO